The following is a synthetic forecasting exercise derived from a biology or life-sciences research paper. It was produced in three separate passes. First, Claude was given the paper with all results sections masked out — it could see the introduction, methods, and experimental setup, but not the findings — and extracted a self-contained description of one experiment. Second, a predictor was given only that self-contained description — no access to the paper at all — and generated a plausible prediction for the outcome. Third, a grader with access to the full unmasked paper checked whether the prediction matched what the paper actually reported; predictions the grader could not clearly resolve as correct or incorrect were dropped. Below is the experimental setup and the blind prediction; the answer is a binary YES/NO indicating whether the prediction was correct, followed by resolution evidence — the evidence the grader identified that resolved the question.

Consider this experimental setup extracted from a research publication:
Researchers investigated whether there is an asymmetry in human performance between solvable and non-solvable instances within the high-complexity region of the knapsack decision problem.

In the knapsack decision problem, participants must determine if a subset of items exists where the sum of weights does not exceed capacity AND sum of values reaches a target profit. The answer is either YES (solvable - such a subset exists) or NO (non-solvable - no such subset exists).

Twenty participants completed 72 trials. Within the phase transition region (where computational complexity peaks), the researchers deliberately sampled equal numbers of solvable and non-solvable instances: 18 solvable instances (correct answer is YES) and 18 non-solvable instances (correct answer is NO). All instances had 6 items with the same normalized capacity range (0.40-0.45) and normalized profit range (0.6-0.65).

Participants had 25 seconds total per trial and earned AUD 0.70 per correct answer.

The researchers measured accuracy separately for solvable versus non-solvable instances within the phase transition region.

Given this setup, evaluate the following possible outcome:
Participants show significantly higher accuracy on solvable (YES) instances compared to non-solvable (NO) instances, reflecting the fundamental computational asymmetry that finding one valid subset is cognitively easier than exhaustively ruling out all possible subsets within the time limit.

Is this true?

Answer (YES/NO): NO